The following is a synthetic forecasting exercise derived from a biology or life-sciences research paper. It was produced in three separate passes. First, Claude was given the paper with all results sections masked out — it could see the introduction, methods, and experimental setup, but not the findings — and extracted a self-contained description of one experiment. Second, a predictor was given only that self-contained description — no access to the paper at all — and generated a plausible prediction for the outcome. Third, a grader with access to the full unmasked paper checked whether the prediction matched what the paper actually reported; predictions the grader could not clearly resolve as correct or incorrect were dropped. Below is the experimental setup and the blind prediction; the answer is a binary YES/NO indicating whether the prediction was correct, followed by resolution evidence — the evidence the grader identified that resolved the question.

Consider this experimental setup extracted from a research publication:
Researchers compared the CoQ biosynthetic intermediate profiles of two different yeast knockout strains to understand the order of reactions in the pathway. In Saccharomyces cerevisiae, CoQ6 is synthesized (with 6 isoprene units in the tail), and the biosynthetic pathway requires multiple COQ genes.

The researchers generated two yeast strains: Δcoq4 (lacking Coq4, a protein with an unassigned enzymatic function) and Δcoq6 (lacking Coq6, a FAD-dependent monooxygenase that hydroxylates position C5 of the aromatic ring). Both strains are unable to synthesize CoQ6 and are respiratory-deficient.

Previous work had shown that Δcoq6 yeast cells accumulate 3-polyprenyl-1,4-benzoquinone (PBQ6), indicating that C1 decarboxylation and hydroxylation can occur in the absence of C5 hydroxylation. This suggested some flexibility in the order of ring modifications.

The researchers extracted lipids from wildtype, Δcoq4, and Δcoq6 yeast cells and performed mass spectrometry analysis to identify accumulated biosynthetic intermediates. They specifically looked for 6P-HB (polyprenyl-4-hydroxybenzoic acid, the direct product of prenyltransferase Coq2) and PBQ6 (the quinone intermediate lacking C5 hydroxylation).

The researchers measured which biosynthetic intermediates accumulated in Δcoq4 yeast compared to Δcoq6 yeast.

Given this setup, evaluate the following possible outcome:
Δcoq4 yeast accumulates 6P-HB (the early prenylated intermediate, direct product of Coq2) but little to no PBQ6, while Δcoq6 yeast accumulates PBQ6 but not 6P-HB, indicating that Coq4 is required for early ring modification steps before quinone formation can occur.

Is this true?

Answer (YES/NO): YES